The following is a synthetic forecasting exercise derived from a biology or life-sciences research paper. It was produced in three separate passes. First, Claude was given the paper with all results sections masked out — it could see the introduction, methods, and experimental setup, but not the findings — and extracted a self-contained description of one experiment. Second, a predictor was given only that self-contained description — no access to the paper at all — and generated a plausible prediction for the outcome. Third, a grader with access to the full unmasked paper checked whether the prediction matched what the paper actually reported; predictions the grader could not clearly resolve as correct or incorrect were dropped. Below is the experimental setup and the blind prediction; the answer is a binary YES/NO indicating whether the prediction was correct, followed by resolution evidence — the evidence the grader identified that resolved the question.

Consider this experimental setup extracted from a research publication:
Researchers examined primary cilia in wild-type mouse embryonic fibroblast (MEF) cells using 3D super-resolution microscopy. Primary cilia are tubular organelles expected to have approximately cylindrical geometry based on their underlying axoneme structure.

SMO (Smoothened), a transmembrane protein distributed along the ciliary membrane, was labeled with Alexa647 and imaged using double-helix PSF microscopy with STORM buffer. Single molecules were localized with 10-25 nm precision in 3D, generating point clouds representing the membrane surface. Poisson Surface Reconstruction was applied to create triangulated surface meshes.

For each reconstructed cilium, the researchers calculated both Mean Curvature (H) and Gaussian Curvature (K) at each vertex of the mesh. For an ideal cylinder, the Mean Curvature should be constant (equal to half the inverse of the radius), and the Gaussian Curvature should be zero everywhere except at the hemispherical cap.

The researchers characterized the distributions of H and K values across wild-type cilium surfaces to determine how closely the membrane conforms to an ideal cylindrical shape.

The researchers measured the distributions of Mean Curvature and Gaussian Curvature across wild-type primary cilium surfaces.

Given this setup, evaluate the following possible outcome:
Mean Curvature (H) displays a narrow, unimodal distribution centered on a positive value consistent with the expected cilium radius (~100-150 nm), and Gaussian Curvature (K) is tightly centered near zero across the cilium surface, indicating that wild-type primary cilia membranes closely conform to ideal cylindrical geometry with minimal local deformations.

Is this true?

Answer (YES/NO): NO